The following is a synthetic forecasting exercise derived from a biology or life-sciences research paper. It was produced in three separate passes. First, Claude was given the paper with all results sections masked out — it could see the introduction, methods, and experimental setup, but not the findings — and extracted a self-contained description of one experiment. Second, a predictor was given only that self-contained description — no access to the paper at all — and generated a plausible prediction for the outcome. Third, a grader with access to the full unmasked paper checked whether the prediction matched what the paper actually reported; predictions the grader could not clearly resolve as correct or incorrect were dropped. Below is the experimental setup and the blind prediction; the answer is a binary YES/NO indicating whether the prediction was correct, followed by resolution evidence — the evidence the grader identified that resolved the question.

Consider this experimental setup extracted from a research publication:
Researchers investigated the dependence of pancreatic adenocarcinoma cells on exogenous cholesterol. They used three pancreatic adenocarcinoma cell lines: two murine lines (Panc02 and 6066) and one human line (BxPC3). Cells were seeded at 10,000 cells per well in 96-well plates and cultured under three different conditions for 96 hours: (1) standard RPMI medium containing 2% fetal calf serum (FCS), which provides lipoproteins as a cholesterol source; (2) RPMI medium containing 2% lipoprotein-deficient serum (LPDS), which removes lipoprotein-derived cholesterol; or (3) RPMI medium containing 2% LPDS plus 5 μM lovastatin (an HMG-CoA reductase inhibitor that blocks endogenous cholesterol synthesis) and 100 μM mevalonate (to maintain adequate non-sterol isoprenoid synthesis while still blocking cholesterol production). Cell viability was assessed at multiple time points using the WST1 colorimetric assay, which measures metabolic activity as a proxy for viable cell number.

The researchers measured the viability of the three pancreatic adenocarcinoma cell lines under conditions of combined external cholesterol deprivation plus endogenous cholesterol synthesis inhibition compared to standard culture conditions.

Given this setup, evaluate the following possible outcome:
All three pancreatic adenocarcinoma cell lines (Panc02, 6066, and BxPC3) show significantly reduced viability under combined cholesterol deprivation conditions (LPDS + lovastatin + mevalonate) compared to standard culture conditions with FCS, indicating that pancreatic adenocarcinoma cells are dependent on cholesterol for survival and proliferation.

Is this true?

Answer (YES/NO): YES